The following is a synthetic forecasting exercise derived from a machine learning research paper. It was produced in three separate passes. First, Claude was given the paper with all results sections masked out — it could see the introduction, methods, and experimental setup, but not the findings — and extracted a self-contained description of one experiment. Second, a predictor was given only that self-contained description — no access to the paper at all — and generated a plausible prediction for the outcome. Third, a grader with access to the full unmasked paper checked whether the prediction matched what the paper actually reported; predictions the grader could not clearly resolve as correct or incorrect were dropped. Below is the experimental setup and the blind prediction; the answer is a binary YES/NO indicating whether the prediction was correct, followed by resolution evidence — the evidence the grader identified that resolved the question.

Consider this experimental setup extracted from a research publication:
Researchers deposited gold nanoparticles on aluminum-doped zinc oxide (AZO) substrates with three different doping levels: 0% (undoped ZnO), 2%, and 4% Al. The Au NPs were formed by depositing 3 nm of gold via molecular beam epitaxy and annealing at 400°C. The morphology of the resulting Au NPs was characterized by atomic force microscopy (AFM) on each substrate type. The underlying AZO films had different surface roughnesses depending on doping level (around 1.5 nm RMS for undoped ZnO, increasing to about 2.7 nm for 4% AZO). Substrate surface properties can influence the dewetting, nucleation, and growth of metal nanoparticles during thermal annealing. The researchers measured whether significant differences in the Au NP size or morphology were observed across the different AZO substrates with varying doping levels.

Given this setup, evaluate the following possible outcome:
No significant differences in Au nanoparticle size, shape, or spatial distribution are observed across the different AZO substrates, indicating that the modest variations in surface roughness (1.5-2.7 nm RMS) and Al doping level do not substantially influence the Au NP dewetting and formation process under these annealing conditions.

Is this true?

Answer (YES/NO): YES